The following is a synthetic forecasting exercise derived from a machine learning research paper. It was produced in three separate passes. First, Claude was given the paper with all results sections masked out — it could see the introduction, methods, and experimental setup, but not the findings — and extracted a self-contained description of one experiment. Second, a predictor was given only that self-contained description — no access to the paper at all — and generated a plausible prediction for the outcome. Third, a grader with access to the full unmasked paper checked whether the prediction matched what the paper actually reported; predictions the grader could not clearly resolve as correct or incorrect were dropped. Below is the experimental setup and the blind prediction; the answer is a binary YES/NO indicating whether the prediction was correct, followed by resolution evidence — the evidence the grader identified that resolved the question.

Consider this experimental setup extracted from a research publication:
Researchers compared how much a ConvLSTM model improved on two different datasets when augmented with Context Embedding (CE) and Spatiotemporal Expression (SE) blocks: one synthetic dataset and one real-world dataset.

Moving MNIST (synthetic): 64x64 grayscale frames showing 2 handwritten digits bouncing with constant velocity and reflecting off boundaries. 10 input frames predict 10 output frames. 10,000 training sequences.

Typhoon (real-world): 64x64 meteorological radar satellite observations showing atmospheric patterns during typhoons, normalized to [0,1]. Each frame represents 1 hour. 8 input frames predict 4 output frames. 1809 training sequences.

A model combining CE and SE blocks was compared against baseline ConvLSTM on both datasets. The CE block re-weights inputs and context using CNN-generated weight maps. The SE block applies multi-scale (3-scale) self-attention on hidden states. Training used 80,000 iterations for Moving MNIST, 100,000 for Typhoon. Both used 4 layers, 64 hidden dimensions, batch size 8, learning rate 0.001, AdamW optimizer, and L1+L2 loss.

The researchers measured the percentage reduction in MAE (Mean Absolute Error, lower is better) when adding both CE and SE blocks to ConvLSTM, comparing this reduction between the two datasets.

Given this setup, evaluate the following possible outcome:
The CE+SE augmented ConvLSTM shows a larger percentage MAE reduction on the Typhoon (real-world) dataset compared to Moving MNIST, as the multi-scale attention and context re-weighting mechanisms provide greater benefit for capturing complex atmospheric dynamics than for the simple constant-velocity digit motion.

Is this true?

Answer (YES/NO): NO